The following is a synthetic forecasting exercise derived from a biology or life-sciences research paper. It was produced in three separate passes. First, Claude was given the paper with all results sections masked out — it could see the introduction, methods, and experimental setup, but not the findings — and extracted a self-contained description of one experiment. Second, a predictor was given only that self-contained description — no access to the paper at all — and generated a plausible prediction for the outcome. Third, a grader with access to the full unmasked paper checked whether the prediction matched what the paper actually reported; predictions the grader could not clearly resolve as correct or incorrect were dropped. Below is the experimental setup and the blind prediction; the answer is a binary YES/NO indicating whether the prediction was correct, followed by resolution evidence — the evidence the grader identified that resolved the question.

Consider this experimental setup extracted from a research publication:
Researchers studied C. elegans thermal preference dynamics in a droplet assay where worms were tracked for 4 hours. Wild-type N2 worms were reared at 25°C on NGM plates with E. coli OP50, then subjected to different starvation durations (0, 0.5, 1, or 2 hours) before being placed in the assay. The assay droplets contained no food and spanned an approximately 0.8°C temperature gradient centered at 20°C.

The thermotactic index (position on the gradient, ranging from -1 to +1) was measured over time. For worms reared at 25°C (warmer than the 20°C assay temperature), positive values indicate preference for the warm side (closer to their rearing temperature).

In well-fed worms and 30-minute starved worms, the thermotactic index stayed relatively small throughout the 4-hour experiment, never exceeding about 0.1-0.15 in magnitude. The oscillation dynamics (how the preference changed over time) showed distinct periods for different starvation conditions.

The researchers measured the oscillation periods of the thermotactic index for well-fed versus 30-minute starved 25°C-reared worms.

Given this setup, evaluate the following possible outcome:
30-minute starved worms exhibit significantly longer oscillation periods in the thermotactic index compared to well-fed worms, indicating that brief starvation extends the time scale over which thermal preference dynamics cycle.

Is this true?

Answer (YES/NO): YES